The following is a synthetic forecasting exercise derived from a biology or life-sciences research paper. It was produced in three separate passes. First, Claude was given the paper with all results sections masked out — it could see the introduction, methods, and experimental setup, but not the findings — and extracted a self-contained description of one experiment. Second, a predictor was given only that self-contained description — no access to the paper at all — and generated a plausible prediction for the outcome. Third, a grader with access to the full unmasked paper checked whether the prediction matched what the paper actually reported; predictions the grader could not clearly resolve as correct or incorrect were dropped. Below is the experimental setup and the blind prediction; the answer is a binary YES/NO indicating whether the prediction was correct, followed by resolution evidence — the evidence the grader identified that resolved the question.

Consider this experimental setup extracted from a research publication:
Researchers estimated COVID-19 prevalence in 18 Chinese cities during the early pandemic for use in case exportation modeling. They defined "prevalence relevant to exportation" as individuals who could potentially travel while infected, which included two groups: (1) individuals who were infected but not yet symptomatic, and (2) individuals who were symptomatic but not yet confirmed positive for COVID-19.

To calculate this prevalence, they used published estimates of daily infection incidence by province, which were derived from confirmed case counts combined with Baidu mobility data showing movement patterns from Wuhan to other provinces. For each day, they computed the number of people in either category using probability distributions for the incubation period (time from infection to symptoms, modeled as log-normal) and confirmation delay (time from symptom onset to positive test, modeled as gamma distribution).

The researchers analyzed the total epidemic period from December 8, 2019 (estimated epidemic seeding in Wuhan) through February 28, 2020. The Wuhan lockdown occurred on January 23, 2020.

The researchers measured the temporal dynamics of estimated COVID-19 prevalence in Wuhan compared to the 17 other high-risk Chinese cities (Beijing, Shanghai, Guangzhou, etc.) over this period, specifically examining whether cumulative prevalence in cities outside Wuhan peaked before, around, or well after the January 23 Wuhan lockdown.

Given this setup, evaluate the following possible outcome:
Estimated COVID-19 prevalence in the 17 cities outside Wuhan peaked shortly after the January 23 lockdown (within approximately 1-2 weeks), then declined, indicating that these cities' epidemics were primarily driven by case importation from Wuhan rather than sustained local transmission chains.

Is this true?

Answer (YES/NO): YES